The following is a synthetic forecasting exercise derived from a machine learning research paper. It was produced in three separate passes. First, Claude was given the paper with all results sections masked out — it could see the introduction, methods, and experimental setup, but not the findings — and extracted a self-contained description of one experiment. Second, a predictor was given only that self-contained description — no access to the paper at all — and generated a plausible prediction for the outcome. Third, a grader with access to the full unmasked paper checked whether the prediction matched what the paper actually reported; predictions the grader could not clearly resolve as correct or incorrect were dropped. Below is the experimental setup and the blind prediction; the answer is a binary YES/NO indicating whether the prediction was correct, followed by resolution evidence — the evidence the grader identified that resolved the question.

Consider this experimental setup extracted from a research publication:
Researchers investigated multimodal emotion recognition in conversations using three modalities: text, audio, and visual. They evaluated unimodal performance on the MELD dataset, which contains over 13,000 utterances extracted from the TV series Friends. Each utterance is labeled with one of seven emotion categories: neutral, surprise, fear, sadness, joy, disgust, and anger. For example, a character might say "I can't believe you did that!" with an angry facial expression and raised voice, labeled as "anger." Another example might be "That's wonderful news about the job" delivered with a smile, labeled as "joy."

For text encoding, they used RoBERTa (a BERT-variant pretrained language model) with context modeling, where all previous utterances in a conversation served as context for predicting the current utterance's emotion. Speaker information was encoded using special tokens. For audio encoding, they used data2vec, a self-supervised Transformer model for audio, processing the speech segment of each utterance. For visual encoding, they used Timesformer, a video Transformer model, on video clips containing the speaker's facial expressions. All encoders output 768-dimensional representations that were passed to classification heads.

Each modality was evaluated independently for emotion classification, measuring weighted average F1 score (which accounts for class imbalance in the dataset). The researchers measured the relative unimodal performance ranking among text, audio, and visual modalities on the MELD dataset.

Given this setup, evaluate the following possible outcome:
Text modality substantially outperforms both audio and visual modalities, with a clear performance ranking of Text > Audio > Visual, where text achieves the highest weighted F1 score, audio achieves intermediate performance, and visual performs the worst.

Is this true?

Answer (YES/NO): YES